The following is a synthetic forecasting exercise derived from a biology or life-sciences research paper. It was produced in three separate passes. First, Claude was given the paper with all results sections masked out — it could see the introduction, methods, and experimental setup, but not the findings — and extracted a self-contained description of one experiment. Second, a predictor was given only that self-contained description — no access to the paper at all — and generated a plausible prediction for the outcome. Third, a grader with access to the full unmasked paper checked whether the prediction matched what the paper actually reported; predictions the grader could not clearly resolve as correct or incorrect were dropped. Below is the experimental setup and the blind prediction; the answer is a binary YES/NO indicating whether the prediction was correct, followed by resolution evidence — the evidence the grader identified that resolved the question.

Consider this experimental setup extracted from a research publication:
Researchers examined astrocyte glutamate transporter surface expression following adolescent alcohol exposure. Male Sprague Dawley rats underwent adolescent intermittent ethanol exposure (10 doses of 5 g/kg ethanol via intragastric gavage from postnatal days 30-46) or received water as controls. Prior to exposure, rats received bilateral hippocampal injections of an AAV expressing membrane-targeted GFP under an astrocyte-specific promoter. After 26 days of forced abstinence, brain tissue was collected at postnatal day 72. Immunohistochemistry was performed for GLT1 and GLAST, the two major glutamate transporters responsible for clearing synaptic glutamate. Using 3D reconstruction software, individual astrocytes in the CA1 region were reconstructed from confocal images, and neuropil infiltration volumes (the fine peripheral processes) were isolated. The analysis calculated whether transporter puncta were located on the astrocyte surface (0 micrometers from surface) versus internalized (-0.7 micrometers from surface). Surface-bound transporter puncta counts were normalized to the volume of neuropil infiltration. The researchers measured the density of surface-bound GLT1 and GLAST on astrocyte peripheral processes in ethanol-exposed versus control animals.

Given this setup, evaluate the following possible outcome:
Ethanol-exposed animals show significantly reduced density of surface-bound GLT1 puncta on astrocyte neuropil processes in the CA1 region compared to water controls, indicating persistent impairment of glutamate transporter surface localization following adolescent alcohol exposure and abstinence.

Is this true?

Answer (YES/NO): NO